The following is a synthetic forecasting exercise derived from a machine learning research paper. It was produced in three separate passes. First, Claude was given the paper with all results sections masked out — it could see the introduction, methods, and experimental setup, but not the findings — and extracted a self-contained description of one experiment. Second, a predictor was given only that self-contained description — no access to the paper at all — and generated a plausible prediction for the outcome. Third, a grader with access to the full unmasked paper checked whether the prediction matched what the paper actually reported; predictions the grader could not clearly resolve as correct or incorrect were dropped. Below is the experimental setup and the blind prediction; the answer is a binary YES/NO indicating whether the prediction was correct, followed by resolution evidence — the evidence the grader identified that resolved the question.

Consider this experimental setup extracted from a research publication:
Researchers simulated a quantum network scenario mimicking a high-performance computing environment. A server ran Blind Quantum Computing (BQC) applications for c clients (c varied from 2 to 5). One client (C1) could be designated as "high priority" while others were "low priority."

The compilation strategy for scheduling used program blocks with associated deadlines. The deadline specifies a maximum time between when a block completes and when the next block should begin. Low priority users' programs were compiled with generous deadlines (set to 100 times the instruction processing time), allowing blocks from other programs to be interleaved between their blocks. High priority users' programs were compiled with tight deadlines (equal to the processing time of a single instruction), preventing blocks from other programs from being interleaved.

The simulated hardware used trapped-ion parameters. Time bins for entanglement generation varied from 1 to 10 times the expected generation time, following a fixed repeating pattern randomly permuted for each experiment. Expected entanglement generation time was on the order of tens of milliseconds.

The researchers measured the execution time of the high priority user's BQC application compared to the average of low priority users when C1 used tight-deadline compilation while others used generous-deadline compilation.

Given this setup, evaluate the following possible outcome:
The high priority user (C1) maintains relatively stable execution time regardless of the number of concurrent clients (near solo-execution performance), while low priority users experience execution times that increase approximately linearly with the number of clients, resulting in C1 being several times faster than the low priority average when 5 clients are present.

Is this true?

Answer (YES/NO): NO